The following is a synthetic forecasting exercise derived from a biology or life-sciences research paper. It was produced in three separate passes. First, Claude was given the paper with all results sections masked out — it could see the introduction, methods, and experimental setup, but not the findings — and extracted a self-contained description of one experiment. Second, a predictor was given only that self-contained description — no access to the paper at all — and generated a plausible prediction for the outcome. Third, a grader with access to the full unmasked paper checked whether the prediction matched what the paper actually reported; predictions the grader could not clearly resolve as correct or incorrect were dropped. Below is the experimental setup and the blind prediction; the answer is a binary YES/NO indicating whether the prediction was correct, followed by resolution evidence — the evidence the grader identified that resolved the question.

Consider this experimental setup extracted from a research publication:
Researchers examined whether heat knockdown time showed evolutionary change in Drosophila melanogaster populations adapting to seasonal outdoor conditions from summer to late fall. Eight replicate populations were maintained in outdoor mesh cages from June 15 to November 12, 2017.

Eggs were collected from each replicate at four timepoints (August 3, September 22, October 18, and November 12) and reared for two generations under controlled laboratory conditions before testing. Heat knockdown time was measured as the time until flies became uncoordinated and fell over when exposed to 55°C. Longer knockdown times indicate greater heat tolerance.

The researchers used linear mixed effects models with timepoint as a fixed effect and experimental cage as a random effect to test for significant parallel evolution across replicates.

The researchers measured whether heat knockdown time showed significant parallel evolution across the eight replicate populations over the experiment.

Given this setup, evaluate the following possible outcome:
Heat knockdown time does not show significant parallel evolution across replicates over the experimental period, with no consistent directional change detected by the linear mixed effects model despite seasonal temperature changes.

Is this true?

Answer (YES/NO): NO